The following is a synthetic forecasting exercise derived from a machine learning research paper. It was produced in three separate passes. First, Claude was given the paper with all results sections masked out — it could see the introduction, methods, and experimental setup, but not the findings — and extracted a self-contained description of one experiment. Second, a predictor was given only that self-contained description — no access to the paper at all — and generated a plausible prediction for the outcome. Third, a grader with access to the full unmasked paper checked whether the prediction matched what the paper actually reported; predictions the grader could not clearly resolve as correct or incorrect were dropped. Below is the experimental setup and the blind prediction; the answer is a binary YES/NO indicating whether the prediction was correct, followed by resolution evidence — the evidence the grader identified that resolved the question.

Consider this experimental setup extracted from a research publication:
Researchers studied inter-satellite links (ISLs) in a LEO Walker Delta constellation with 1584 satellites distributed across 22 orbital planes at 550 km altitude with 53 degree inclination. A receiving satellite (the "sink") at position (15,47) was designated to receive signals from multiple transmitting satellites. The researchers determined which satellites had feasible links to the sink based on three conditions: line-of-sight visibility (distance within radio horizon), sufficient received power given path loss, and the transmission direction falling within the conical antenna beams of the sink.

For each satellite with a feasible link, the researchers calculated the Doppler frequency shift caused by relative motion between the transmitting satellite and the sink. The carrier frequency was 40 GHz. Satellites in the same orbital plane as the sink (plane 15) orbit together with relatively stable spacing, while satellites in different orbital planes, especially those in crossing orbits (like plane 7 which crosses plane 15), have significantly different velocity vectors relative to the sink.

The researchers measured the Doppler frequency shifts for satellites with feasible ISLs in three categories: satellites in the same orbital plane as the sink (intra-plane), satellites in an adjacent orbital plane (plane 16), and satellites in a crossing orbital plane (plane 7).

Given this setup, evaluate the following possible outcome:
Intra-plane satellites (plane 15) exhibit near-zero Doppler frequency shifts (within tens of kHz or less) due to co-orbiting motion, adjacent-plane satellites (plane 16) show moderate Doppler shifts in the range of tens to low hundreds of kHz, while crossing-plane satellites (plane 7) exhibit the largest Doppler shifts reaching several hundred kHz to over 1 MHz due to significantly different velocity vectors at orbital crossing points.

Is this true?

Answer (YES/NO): YES